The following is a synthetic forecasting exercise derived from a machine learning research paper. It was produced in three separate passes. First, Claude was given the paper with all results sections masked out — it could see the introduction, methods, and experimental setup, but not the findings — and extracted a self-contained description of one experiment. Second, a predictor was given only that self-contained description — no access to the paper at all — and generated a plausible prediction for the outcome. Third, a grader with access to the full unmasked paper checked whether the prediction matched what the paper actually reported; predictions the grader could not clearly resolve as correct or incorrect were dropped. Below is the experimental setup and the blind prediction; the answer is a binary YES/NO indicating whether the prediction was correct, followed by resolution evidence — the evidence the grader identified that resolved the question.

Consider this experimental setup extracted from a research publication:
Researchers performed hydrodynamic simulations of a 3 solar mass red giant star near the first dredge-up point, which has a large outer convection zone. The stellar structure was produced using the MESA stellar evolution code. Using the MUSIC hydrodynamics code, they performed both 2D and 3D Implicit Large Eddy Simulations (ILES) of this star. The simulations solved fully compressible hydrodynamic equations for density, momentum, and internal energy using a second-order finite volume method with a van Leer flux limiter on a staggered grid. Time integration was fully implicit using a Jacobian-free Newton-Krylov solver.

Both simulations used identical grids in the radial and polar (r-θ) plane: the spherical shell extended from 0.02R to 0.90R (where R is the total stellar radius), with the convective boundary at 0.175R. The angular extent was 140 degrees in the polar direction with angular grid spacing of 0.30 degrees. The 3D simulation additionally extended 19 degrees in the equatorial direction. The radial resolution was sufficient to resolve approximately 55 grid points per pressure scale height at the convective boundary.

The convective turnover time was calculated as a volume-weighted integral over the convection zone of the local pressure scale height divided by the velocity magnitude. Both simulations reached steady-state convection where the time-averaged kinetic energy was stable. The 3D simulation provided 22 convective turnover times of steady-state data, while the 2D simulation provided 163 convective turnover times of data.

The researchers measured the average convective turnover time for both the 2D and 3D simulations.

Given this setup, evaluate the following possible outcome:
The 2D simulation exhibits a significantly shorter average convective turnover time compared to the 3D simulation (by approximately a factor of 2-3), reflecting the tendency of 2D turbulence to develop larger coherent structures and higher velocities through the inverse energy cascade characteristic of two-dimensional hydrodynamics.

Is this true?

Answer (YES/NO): NO